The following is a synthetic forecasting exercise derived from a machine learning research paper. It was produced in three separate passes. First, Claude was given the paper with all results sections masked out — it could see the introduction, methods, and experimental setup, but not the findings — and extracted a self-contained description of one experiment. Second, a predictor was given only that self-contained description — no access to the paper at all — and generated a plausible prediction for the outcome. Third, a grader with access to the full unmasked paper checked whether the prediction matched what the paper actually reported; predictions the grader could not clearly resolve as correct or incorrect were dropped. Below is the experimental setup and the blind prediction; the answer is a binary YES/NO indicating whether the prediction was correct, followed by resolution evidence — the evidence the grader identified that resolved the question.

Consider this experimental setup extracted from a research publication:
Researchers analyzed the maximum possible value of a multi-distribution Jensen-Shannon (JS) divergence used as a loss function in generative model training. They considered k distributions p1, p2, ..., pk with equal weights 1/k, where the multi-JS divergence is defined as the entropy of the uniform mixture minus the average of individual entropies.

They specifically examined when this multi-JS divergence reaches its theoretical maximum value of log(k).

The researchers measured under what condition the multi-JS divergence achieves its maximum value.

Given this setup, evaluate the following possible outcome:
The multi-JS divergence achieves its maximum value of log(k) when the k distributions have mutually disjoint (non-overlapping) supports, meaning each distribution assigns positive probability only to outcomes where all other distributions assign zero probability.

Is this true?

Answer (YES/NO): YES